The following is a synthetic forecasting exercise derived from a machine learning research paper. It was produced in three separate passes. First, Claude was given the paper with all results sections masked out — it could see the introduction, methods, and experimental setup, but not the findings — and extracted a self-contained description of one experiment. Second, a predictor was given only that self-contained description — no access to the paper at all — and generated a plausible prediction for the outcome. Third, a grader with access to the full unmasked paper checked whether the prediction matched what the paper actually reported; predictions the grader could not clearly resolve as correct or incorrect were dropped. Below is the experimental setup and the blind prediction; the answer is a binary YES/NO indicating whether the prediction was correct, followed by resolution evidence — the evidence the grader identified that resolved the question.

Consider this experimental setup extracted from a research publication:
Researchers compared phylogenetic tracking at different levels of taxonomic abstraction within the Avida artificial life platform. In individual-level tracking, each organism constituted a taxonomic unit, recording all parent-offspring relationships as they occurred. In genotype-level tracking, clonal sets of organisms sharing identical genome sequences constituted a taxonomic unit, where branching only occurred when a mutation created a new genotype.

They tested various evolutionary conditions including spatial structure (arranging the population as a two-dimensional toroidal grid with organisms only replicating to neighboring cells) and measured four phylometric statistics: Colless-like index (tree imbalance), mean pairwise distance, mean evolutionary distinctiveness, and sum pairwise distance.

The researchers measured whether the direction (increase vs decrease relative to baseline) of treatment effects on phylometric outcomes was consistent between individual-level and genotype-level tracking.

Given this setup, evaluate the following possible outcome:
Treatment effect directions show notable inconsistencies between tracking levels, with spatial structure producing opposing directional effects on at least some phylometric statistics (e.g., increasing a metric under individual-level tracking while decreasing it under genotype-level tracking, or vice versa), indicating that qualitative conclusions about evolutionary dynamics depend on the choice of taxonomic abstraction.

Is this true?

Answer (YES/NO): YES